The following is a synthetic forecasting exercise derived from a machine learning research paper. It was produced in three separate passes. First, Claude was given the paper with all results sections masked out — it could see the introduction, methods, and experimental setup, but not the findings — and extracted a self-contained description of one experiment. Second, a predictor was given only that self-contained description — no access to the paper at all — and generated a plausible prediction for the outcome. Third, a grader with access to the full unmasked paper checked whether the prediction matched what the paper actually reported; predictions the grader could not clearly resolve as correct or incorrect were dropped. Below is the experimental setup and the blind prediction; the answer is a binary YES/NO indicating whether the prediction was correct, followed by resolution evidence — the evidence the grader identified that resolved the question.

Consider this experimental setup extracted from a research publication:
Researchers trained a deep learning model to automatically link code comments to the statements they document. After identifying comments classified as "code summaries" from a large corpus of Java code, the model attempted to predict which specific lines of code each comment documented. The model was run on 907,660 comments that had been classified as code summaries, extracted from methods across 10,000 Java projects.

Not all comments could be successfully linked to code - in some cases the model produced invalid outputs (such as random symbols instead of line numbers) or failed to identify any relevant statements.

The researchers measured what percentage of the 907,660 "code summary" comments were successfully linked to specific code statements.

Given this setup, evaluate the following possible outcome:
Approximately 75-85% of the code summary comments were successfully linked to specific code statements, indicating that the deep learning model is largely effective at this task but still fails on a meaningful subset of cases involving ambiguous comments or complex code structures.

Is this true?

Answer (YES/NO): YES